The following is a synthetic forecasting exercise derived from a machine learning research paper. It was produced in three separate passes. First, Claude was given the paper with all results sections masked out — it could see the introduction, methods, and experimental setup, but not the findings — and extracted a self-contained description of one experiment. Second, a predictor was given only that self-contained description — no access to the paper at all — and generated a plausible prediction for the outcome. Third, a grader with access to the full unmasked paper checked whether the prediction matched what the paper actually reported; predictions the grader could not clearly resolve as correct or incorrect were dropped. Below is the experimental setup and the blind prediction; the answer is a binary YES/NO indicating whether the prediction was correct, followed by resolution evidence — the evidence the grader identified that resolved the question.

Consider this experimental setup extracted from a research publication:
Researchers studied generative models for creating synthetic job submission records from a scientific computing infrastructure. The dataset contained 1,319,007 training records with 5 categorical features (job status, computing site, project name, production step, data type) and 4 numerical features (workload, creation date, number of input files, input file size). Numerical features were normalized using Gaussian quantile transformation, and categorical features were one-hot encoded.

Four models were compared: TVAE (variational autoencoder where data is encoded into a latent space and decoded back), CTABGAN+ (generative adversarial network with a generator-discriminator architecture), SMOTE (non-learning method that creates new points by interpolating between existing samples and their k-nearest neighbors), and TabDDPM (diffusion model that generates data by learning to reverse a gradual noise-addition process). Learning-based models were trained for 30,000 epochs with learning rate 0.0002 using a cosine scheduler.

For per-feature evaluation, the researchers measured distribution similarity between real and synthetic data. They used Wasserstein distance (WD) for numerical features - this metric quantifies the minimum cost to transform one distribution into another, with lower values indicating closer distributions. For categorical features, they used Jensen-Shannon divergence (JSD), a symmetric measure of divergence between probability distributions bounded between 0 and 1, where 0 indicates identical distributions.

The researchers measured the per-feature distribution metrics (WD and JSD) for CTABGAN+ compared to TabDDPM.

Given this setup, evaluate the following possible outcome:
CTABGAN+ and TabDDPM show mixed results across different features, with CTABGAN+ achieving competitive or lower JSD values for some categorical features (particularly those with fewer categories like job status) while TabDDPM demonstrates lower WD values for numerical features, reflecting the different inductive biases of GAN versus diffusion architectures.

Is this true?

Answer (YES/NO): NO